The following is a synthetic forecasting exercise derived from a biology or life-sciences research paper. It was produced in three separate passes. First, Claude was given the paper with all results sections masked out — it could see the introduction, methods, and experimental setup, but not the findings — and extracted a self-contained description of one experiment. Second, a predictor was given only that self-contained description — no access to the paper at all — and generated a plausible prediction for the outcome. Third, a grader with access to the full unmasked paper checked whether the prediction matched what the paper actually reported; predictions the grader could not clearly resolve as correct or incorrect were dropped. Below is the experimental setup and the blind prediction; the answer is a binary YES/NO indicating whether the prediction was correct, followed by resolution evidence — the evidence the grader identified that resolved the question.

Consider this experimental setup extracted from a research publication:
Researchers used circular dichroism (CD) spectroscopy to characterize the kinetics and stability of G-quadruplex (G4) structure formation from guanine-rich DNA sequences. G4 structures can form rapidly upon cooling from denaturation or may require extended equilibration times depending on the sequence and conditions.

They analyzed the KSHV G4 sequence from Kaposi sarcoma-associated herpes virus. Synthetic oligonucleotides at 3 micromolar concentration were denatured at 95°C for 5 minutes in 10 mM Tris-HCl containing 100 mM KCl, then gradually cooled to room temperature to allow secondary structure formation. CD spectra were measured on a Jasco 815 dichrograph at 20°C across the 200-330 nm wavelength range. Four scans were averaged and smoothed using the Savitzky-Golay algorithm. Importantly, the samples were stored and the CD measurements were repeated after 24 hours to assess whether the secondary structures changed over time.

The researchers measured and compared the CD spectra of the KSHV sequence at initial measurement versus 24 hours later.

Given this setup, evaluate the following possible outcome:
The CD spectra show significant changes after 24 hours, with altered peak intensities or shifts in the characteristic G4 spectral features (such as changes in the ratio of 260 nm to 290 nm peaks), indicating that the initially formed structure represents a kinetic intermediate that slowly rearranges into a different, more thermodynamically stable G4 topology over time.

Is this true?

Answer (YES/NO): NO